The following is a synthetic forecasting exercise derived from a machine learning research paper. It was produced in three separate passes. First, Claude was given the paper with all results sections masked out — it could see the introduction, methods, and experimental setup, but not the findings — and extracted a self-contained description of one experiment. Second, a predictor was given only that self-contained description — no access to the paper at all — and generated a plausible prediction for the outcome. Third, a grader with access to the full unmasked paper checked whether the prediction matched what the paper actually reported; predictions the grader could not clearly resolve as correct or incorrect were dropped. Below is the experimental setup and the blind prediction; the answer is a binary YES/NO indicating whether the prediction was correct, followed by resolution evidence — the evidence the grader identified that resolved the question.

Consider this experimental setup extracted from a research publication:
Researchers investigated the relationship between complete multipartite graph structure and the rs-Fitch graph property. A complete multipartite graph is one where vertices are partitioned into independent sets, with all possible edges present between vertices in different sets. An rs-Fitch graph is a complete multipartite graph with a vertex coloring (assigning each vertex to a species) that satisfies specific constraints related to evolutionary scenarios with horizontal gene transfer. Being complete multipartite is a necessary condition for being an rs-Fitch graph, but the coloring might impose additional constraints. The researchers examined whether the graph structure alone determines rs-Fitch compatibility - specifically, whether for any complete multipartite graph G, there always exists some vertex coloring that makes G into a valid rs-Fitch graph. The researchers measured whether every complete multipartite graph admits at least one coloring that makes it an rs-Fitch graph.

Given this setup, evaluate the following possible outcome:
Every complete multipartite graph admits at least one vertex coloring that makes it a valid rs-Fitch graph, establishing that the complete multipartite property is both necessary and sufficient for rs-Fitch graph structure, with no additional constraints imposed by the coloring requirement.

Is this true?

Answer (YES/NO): YES